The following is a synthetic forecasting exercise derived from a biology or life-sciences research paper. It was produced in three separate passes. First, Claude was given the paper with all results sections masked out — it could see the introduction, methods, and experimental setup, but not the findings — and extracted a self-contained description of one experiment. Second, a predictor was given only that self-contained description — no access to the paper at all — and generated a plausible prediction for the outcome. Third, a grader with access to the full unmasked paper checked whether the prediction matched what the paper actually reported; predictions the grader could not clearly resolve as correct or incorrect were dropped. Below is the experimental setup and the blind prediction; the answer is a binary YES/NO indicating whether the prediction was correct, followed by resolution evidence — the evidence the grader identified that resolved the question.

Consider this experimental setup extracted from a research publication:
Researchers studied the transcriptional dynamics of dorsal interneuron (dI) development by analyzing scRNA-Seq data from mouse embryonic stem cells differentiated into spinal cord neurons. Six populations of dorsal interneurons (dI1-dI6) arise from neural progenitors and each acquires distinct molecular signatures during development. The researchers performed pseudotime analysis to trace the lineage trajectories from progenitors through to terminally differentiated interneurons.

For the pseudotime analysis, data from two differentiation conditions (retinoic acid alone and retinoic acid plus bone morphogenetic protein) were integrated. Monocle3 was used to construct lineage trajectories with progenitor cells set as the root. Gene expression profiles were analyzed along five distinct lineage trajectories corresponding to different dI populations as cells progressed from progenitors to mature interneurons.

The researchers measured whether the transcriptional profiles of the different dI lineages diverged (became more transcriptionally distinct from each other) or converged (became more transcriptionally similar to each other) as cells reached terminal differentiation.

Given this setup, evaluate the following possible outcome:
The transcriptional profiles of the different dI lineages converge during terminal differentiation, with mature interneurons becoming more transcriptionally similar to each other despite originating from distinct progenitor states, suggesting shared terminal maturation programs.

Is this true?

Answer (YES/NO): YES